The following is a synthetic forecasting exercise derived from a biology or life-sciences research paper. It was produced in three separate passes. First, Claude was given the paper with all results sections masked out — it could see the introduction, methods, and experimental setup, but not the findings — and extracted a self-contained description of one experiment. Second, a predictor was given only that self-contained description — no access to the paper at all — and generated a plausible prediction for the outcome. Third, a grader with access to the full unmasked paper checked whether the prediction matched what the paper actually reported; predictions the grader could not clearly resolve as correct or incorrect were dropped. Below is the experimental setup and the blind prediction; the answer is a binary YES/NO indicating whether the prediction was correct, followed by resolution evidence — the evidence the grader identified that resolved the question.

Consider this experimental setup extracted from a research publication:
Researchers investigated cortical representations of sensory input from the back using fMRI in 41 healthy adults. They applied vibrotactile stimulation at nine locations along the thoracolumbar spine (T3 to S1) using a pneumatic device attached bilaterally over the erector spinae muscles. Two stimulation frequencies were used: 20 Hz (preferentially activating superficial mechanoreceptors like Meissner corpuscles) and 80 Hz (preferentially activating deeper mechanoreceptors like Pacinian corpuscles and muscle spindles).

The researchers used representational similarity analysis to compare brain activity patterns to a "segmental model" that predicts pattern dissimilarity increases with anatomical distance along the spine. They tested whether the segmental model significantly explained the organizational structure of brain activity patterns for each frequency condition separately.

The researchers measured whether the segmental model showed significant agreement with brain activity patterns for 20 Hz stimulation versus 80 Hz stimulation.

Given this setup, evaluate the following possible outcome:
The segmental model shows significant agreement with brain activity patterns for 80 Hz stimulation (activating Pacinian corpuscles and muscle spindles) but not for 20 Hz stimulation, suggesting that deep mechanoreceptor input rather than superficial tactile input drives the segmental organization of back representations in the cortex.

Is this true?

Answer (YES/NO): NO